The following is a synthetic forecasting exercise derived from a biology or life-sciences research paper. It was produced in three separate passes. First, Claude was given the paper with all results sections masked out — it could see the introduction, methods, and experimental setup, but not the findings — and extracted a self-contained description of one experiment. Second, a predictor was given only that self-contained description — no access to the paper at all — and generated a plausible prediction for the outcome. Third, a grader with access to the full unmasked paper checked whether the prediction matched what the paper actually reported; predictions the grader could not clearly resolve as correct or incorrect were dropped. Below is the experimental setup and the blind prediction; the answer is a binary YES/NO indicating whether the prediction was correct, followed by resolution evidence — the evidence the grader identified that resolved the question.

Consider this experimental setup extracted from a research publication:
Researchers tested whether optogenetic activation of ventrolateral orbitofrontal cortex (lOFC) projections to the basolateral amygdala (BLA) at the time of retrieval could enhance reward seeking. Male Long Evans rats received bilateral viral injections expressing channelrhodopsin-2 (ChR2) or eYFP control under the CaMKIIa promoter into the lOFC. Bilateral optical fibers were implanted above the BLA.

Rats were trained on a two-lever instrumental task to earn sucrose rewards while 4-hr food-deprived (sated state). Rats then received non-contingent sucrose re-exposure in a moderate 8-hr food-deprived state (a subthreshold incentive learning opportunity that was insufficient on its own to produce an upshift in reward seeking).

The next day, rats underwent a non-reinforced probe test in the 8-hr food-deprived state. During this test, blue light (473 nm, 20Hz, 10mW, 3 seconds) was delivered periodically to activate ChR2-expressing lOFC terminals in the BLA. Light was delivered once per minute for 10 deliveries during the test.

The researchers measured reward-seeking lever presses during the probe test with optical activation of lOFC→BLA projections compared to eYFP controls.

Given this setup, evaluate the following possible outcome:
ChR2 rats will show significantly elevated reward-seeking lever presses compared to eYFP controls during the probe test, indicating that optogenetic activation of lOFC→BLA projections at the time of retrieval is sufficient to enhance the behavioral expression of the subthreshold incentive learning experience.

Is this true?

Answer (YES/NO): NO